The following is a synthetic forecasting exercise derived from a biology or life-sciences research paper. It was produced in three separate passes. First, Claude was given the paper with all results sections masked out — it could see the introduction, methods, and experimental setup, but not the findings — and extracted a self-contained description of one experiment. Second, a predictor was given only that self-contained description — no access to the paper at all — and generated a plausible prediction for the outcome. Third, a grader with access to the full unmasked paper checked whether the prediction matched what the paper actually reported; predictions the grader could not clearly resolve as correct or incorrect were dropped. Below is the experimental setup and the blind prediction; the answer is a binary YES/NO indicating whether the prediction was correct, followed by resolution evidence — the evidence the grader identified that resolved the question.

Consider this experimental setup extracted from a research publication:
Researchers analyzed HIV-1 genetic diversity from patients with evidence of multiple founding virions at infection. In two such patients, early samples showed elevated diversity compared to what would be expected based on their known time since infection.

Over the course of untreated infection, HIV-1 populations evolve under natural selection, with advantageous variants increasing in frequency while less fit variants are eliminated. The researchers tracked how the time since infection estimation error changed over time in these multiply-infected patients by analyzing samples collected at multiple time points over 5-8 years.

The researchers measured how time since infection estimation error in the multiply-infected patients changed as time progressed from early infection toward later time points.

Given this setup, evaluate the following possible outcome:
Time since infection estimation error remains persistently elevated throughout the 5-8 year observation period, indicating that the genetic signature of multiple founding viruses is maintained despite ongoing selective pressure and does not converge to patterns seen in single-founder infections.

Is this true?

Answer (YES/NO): NO